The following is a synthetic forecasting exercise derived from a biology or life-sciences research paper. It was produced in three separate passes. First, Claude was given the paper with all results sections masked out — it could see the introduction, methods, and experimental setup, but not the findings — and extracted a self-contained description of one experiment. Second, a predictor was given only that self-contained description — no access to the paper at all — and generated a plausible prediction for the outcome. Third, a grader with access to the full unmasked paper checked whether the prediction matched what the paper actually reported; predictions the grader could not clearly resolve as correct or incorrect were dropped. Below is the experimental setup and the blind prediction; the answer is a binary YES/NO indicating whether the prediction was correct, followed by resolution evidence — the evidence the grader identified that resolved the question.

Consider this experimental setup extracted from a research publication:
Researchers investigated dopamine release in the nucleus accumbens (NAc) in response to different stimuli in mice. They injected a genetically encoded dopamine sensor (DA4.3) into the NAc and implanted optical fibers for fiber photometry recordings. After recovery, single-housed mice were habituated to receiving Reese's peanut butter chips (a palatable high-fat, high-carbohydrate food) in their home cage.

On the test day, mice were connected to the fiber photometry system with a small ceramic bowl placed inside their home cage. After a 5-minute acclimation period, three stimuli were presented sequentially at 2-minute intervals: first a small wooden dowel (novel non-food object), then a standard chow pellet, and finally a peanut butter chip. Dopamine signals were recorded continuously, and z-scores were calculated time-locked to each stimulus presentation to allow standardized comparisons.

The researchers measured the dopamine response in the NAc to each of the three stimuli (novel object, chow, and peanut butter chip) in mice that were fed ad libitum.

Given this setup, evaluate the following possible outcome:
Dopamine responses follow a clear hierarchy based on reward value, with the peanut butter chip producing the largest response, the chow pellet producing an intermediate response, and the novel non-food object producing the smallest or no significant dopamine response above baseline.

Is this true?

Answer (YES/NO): NO